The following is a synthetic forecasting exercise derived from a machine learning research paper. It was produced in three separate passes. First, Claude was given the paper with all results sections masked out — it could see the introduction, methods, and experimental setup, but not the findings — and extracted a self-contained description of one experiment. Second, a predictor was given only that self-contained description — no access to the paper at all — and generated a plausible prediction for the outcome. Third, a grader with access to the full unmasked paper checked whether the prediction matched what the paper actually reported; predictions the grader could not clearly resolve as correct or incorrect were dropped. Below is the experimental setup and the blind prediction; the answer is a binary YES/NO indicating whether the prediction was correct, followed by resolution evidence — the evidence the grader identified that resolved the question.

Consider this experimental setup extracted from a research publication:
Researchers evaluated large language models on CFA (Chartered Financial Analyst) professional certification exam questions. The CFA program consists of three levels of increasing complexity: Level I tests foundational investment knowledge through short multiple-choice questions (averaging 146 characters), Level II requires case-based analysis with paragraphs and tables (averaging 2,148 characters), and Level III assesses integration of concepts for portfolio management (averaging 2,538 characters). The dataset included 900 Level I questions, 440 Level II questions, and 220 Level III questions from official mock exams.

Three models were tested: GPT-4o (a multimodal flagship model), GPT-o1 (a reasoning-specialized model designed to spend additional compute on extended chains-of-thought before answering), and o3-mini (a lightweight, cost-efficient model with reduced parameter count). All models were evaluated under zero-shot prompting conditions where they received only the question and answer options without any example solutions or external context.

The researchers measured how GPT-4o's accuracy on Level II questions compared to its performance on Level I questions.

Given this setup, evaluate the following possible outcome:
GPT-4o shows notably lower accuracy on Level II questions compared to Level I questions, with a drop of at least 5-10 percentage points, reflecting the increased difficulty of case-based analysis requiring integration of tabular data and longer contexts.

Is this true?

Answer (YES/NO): YES